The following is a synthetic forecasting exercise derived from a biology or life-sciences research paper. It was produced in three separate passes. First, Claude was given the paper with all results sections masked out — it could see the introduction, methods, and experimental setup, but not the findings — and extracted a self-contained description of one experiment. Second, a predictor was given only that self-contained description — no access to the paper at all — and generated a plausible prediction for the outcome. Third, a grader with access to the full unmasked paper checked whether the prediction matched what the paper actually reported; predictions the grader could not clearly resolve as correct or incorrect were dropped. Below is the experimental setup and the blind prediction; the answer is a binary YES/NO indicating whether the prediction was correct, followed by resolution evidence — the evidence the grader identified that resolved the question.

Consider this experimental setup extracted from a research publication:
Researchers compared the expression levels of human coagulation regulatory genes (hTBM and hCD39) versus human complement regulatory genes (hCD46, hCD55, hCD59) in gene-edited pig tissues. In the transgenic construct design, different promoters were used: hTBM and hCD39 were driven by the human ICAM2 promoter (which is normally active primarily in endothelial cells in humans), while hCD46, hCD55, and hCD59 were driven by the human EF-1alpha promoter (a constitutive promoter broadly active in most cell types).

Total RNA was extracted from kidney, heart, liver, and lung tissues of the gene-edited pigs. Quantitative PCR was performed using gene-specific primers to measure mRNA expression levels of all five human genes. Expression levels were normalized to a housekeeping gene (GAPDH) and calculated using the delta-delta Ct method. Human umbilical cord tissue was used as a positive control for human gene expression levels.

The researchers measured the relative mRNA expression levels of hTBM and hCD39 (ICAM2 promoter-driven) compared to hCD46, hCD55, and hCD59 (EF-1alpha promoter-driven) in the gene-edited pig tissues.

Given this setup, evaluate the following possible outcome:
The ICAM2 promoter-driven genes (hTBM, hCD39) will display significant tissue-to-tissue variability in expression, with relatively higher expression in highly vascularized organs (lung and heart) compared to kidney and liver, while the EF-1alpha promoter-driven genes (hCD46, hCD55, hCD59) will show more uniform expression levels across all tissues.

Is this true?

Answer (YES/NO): NO